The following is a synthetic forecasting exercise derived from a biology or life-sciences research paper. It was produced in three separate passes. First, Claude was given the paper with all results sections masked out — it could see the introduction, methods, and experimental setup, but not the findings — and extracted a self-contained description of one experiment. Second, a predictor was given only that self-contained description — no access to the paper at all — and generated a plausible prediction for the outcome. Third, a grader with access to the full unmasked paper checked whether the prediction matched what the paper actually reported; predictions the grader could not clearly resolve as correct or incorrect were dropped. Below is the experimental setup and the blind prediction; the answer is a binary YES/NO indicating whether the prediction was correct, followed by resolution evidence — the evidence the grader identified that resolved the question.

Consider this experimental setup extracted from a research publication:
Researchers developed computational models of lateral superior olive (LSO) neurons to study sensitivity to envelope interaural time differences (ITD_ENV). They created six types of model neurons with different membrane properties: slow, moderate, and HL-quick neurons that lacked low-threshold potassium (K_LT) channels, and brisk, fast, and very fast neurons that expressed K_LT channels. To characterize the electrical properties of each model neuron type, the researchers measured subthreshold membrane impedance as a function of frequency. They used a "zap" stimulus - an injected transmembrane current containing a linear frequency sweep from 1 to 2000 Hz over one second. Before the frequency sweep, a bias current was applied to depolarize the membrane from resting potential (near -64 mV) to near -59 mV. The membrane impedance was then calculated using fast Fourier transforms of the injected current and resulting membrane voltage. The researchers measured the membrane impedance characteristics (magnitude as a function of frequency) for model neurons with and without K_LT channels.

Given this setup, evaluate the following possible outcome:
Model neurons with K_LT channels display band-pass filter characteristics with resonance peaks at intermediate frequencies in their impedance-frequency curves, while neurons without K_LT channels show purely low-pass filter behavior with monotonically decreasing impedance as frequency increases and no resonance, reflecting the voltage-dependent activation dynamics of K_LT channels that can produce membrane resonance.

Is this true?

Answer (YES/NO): YES